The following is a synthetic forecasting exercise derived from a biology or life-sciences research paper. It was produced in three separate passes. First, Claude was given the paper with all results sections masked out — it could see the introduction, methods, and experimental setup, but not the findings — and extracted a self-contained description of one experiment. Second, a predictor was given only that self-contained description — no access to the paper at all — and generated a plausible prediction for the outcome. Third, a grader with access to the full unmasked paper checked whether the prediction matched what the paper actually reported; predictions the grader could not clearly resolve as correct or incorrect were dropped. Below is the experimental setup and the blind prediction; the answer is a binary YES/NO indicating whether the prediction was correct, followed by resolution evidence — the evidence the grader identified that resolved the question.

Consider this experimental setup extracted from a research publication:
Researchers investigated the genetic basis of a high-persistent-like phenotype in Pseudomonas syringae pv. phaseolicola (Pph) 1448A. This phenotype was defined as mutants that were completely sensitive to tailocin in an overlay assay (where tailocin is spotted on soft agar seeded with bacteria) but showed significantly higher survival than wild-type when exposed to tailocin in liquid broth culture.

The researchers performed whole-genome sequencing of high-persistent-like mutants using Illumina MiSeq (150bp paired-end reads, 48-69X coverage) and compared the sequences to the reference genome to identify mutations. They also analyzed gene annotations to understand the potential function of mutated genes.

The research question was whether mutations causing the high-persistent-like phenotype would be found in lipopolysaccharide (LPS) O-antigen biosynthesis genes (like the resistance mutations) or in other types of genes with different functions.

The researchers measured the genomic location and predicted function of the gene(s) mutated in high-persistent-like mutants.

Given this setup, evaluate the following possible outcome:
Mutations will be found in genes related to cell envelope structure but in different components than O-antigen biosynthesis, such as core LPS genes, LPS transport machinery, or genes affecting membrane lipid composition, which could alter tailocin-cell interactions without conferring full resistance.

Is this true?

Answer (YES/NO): NO